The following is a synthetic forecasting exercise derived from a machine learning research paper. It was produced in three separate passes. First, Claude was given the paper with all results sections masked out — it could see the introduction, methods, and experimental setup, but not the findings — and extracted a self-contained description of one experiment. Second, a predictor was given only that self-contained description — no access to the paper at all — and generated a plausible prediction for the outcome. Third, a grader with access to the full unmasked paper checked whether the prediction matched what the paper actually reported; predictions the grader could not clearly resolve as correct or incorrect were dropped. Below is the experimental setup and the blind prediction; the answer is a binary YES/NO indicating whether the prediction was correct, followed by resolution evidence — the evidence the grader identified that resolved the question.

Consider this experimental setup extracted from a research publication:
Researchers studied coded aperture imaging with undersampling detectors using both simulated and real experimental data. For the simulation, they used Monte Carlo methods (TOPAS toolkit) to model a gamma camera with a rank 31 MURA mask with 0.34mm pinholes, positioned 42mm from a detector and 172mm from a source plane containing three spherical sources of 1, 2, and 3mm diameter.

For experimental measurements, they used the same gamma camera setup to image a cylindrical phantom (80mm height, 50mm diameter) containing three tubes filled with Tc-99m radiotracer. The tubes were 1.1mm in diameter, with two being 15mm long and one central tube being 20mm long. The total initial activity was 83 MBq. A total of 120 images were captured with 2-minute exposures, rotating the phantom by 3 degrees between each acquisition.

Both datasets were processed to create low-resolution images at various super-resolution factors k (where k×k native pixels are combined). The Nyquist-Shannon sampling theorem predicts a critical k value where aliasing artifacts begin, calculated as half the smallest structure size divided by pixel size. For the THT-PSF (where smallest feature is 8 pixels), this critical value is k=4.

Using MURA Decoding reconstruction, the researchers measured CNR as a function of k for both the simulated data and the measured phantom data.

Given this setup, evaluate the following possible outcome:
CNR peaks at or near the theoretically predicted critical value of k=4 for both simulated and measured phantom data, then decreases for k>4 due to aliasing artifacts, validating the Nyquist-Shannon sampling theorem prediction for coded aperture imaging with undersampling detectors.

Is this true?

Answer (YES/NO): NO